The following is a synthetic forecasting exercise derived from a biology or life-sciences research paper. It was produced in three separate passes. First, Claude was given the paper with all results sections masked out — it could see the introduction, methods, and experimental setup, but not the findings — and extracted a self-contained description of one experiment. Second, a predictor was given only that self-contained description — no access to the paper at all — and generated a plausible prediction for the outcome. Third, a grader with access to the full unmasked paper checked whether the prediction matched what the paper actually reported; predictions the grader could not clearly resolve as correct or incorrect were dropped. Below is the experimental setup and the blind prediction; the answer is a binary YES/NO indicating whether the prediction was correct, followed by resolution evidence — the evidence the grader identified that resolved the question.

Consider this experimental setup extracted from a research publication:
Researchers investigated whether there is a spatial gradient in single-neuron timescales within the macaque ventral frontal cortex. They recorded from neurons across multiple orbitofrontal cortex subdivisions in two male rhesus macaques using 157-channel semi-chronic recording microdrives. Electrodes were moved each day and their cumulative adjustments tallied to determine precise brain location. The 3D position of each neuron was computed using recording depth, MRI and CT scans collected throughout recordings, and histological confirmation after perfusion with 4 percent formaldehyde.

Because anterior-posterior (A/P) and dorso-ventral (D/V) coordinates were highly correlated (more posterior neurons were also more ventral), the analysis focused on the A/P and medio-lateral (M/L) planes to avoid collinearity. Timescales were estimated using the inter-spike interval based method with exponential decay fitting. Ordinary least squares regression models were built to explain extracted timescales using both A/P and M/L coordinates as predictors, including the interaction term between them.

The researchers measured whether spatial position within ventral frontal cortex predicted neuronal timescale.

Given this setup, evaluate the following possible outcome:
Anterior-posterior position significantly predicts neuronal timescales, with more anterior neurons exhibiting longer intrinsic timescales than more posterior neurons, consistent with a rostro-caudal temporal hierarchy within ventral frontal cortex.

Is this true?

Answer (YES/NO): NO